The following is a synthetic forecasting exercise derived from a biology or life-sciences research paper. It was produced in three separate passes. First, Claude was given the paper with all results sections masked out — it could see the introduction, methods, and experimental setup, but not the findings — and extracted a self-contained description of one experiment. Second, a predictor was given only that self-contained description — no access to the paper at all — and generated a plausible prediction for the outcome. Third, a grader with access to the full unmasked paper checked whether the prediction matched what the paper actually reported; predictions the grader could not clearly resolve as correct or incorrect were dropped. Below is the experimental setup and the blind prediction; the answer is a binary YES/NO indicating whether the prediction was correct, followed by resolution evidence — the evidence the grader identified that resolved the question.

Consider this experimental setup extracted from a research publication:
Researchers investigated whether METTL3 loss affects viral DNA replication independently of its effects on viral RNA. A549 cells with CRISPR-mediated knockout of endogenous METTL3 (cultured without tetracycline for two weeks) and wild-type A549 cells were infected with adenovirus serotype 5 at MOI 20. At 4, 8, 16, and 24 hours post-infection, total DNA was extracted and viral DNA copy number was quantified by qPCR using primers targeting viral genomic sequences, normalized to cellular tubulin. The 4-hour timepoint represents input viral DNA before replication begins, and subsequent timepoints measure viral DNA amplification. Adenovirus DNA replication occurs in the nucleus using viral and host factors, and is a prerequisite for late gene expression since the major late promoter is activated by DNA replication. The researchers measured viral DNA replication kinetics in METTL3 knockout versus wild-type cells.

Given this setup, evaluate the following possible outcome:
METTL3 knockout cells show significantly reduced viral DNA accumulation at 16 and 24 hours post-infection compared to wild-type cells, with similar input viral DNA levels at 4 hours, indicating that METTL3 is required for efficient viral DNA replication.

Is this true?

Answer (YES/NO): NO